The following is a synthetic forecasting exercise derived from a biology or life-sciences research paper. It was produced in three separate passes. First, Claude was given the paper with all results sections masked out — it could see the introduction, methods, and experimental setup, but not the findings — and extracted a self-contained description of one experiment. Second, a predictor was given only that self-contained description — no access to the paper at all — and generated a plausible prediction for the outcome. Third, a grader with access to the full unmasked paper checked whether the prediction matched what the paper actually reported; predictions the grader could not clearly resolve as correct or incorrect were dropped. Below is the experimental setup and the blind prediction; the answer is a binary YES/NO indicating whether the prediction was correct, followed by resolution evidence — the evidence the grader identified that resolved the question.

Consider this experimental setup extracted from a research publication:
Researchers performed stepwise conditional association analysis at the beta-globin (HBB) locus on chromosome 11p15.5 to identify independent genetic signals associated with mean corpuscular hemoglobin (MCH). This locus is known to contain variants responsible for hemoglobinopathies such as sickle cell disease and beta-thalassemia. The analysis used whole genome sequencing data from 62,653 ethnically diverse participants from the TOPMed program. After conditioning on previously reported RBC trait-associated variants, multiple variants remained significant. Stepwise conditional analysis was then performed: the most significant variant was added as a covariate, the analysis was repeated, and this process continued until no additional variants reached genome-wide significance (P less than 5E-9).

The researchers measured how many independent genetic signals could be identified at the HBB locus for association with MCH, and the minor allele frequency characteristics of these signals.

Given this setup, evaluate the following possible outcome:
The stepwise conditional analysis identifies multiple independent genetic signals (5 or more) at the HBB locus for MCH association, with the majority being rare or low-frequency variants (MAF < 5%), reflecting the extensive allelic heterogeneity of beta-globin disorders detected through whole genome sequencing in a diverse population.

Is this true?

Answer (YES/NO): YES